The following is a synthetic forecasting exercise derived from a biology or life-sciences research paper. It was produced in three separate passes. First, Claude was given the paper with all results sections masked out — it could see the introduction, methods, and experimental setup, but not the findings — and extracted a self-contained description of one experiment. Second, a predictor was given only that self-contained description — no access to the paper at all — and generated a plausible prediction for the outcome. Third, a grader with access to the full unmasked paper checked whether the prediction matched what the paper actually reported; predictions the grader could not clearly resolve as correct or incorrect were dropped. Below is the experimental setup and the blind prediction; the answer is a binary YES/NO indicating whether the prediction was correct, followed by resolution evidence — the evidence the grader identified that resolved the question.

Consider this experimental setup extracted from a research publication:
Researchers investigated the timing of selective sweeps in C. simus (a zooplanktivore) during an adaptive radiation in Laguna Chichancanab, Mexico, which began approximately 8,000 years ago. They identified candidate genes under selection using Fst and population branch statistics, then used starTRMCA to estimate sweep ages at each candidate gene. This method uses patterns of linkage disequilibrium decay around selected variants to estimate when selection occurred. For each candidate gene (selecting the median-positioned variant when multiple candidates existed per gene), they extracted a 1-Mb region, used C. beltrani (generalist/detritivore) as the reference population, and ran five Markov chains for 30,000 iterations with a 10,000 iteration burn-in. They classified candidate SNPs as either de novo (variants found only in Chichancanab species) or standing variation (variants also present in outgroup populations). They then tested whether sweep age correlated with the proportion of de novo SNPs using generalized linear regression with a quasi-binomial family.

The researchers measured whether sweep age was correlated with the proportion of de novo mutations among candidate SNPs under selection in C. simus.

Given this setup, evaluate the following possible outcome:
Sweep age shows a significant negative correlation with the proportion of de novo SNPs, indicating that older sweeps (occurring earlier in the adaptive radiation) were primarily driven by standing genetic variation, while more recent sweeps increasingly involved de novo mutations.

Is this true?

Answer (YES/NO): YES